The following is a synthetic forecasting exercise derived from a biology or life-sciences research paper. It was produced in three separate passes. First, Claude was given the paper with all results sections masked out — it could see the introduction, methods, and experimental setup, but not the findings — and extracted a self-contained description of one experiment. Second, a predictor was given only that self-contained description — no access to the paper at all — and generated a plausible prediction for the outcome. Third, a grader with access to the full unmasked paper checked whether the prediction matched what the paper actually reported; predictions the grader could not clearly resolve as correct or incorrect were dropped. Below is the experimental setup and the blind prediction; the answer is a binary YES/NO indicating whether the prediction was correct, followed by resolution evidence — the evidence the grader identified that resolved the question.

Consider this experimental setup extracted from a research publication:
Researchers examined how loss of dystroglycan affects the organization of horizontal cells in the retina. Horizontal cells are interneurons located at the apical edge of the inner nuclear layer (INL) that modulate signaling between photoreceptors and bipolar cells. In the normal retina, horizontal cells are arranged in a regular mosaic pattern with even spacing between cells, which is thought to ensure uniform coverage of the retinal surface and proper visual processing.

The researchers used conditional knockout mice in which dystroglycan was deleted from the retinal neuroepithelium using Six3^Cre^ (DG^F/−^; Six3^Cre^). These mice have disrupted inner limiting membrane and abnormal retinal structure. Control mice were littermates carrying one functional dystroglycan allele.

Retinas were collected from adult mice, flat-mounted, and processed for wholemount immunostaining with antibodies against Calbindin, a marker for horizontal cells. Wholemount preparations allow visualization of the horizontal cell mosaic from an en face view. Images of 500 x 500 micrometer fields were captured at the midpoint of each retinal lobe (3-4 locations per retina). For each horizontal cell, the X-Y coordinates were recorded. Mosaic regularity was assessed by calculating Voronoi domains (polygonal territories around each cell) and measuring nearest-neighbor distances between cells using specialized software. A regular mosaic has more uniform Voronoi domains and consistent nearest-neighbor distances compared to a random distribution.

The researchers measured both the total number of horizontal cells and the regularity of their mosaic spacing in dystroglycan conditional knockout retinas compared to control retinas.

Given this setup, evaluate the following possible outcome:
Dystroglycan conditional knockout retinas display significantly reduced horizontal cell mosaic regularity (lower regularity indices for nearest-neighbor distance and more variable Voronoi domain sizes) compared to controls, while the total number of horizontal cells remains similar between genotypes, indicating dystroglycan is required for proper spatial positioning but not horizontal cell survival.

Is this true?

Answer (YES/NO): NO